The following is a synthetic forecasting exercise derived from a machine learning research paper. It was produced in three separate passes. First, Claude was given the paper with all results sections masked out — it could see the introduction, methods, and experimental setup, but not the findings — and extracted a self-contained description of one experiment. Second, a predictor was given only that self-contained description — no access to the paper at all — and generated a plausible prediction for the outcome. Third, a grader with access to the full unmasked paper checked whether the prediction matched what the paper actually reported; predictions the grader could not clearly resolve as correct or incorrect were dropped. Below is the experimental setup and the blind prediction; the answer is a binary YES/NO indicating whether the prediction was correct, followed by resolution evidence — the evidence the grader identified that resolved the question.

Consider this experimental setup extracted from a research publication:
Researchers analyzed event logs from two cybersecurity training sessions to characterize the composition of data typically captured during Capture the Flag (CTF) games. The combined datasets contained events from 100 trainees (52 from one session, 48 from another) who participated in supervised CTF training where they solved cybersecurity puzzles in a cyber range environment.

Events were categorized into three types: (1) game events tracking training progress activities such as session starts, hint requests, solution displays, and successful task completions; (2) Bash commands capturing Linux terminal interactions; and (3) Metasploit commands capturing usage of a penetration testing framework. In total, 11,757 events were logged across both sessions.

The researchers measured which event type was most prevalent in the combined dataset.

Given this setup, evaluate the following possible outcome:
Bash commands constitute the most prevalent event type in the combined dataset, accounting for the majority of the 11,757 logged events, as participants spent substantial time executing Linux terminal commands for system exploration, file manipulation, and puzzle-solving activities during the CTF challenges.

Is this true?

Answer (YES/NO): YES